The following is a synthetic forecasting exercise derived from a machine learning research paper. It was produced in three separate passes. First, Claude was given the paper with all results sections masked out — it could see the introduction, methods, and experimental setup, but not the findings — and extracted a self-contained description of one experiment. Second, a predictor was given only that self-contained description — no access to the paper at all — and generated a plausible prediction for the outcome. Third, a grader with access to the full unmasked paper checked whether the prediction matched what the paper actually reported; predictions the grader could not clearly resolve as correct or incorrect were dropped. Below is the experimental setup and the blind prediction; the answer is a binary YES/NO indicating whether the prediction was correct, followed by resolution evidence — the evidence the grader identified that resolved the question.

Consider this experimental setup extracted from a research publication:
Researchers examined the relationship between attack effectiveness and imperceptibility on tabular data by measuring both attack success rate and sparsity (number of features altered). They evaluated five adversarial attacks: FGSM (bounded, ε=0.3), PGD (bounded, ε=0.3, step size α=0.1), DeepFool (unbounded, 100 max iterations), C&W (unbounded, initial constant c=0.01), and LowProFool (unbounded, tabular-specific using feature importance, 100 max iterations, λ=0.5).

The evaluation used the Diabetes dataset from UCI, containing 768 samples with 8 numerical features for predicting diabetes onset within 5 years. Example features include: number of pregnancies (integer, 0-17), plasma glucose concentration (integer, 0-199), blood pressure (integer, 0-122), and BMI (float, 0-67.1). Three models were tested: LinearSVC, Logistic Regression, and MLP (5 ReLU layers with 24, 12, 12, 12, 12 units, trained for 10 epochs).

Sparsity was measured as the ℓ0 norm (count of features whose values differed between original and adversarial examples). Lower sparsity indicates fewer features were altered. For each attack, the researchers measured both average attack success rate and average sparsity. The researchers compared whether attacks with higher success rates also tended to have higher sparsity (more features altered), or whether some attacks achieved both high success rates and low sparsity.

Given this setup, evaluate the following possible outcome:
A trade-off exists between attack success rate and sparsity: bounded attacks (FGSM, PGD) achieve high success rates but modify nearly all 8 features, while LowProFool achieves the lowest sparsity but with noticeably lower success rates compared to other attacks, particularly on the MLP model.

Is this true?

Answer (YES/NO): NO